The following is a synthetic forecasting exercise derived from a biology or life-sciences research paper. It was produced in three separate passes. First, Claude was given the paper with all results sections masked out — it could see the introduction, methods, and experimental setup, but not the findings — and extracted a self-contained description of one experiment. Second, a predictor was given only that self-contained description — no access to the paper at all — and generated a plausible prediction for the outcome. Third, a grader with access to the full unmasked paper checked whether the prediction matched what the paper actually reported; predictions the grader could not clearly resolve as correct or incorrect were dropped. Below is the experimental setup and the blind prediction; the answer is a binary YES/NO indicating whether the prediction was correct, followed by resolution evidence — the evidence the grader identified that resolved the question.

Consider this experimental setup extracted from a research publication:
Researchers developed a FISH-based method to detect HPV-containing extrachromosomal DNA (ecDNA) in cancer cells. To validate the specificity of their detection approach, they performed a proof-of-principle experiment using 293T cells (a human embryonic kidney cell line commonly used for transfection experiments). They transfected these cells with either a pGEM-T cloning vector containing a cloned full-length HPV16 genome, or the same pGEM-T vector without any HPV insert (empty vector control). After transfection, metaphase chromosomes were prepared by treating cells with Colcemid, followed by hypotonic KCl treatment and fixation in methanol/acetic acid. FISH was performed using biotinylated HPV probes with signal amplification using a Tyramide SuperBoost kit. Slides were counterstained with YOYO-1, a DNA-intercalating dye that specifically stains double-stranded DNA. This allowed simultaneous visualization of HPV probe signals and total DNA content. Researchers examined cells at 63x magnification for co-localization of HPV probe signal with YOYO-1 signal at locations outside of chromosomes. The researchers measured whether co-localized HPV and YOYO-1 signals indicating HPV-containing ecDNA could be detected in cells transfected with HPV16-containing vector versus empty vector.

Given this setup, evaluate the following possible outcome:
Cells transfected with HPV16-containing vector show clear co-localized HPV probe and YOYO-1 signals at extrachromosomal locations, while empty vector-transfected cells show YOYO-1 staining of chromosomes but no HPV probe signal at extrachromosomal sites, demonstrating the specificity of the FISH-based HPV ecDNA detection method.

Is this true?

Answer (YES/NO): YES